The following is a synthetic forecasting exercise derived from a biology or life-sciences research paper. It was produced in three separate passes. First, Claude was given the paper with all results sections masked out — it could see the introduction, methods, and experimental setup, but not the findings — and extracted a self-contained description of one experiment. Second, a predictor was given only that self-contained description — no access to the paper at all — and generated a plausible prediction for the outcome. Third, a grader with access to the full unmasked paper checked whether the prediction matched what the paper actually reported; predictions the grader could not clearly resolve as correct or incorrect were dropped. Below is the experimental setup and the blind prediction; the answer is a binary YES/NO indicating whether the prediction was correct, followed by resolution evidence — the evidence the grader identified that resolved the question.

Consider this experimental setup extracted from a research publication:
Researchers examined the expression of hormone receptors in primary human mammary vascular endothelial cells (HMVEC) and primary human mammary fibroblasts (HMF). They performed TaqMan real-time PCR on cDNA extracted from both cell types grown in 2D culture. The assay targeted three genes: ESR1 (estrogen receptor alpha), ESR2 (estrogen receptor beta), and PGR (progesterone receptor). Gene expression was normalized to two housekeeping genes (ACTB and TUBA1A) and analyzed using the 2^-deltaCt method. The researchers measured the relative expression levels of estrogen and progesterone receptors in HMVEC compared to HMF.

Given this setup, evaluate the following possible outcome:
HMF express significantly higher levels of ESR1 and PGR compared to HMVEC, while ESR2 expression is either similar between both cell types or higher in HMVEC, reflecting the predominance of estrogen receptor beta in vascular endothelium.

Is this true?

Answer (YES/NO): NO